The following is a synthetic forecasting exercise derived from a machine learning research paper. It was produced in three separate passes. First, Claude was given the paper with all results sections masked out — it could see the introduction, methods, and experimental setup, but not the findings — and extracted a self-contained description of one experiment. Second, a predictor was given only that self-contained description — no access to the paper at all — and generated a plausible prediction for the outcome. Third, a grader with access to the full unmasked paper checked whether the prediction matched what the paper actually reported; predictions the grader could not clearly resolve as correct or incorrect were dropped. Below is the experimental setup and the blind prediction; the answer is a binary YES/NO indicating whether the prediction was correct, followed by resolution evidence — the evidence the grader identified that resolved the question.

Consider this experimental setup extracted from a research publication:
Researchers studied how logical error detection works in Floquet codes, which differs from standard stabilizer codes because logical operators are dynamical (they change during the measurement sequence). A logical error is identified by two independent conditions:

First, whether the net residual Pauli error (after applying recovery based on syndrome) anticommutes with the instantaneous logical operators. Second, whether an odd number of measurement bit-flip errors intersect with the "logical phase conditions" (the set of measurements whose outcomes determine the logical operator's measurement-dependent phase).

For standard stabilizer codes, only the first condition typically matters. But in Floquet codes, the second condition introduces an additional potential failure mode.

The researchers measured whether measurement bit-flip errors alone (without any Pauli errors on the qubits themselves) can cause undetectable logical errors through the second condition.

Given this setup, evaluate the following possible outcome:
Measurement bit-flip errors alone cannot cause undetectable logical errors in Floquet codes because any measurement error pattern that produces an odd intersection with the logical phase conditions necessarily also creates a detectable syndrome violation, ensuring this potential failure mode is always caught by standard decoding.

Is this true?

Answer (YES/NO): NO